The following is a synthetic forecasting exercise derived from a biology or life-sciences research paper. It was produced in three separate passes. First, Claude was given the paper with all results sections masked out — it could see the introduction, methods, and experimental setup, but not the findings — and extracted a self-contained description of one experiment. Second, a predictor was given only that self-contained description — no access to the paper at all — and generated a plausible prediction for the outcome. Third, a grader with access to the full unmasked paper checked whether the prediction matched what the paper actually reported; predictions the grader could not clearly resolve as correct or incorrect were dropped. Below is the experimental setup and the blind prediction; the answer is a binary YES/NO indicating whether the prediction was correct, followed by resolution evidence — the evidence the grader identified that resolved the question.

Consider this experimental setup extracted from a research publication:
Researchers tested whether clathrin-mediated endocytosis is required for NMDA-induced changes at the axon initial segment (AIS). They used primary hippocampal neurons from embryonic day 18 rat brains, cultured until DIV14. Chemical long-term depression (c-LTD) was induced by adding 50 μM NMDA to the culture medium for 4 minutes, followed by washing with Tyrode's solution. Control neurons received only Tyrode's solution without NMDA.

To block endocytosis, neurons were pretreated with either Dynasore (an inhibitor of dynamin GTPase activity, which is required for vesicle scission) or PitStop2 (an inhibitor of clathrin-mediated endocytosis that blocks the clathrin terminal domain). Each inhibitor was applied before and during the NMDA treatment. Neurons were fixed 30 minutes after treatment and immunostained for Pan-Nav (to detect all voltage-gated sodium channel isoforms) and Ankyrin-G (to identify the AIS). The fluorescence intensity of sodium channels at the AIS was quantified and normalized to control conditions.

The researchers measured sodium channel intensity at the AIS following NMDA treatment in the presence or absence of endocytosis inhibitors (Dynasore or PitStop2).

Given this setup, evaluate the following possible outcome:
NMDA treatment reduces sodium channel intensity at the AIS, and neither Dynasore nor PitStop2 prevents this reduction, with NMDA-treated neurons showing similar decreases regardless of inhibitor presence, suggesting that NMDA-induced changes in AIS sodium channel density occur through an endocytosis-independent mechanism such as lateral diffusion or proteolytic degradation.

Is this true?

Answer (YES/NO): NO